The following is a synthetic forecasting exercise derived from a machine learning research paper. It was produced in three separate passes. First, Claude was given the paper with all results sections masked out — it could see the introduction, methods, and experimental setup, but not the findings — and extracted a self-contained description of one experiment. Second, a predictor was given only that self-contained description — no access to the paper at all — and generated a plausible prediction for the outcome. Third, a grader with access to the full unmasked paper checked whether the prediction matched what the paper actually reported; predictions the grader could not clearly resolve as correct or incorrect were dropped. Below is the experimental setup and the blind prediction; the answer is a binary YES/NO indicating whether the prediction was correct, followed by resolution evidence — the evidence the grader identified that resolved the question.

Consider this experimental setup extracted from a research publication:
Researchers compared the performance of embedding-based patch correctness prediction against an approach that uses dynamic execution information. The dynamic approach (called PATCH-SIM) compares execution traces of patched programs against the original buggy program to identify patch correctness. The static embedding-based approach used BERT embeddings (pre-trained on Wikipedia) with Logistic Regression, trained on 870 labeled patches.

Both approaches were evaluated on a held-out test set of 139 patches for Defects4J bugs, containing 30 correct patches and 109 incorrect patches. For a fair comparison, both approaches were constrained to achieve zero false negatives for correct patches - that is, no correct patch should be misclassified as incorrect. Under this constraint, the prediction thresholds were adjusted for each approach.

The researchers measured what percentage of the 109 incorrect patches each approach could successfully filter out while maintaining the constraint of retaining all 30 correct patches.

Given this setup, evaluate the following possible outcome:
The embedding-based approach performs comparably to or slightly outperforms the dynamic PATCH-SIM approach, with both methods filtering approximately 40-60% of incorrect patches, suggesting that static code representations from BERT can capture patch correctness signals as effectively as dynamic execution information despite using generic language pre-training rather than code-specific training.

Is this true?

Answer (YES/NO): NO